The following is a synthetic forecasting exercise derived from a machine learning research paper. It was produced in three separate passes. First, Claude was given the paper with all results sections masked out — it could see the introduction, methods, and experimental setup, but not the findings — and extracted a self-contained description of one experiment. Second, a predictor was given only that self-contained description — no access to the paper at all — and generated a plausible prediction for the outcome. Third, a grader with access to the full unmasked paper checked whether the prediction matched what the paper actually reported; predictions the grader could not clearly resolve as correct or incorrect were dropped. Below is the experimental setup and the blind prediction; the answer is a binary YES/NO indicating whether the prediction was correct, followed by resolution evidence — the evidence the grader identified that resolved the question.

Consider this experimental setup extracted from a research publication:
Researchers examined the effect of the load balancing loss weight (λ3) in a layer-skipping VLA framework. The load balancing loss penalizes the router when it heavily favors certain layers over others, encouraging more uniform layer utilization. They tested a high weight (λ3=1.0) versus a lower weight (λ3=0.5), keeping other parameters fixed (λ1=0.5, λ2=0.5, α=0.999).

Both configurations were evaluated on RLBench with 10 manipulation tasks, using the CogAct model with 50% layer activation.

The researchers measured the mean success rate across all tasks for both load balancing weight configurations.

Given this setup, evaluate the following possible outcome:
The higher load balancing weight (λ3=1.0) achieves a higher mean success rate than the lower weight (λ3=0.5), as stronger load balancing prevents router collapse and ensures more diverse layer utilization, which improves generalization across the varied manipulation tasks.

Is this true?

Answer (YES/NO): YES